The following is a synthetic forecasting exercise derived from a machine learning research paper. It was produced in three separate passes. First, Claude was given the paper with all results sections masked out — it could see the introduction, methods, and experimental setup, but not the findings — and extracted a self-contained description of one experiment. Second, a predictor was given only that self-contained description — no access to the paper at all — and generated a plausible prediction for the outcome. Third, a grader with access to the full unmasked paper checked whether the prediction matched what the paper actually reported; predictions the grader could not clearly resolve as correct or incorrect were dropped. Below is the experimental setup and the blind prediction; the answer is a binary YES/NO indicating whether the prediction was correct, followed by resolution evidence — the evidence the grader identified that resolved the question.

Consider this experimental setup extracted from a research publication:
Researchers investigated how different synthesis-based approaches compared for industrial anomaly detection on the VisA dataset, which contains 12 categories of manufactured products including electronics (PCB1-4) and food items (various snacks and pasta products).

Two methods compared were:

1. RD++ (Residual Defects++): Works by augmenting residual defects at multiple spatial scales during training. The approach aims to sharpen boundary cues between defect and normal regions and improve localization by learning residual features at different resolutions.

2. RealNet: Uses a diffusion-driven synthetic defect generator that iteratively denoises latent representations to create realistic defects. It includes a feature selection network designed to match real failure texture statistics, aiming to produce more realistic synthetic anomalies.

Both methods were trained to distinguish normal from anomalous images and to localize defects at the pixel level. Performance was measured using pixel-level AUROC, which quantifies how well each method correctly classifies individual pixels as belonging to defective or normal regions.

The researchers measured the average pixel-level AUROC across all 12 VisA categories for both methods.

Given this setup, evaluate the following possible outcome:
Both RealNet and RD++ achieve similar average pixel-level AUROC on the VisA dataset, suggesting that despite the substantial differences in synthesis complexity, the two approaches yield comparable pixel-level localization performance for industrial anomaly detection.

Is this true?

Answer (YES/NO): NO